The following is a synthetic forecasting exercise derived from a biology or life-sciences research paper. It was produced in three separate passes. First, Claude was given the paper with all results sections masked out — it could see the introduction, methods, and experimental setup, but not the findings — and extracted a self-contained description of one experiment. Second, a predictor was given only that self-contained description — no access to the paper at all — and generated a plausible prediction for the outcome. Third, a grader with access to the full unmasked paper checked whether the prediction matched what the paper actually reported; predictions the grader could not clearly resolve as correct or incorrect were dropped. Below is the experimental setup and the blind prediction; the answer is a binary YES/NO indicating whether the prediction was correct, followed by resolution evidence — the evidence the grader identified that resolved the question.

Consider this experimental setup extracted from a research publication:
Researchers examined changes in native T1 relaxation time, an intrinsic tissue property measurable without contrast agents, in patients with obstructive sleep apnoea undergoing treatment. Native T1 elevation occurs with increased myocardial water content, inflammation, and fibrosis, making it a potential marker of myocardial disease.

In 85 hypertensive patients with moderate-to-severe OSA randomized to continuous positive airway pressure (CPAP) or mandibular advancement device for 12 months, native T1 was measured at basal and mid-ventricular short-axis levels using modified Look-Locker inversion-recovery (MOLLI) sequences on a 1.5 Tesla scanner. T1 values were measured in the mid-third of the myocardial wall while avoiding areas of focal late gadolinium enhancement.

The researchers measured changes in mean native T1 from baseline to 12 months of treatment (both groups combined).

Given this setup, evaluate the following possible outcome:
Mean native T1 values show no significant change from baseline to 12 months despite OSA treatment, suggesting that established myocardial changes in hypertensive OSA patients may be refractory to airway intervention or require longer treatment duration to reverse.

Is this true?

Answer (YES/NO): YES